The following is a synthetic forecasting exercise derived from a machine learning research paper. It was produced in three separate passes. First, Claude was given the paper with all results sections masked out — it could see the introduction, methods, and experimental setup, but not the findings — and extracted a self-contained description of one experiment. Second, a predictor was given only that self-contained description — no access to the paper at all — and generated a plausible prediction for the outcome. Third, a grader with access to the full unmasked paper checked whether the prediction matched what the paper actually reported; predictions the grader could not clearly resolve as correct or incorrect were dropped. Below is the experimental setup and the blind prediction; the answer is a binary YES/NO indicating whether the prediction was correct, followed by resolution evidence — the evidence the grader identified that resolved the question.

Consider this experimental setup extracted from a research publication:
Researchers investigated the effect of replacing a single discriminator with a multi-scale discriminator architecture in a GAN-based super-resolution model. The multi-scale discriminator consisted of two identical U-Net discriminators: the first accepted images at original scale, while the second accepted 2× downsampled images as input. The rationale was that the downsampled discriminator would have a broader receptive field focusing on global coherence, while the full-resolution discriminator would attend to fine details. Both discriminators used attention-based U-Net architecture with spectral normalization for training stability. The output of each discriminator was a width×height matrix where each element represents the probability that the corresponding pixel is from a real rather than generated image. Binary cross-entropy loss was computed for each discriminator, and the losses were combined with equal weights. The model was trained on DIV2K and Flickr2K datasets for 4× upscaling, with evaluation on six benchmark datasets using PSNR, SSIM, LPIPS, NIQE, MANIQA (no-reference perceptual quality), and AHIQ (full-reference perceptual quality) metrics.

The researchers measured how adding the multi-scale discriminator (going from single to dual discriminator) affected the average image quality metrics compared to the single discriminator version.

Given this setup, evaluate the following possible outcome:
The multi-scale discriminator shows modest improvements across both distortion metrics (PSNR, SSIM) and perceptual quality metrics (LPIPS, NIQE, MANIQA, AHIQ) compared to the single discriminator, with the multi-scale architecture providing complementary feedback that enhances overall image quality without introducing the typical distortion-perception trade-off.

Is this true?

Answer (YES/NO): NO